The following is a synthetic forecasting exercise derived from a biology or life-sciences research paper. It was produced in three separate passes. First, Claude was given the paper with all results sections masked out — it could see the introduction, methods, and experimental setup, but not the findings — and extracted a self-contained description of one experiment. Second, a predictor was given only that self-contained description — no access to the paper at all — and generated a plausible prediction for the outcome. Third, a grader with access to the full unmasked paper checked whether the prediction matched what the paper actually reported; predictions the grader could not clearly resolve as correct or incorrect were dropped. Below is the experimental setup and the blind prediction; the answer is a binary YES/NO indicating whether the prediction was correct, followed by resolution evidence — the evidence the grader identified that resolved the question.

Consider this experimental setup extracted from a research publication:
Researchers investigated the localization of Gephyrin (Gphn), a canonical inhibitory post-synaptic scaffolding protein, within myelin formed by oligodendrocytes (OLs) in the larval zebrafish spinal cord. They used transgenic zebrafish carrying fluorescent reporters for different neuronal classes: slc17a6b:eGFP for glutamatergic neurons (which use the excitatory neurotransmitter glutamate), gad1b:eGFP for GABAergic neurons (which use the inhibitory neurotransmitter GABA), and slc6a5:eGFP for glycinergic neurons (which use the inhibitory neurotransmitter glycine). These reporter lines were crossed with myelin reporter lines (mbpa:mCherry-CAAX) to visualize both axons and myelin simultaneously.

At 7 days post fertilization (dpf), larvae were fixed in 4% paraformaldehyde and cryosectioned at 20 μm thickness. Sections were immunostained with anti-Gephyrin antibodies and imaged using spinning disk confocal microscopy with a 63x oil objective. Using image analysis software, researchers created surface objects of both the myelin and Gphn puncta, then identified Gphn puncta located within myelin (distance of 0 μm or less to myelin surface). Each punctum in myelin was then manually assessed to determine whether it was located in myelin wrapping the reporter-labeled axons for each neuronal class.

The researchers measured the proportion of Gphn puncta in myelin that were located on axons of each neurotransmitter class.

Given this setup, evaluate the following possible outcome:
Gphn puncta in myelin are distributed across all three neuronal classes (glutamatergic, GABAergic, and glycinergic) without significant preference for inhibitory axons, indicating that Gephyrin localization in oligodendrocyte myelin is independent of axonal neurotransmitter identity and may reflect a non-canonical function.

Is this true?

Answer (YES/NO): NO